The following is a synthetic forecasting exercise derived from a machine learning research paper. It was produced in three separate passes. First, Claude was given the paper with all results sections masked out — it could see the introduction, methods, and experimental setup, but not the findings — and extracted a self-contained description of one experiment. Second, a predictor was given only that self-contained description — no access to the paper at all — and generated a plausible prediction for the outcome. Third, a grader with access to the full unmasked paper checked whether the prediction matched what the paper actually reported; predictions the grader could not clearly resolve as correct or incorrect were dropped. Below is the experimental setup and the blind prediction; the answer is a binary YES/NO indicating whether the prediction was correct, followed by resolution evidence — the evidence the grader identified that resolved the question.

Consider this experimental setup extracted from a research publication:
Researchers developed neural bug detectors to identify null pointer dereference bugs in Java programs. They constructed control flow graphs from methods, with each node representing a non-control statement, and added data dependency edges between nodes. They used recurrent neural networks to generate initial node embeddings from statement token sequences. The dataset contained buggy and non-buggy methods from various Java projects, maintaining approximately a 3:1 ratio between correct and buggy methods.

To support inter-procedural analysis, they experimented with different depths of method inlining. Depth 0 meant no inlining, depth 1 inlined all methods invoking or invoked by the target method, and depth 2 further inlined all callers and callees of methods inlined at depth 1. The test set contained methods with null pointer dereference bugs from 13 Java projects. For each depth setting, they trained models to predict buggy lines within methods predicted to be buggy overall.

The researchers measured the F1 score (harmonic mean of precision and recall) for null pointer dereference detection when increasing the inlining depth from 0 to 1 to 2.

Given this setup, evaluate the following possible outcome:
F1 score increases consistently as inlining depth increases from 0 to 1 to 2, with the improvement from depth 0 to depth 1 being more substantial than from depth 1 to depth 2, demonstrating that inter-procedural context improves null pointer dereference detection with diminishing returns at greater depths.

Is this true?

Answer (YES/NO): NO